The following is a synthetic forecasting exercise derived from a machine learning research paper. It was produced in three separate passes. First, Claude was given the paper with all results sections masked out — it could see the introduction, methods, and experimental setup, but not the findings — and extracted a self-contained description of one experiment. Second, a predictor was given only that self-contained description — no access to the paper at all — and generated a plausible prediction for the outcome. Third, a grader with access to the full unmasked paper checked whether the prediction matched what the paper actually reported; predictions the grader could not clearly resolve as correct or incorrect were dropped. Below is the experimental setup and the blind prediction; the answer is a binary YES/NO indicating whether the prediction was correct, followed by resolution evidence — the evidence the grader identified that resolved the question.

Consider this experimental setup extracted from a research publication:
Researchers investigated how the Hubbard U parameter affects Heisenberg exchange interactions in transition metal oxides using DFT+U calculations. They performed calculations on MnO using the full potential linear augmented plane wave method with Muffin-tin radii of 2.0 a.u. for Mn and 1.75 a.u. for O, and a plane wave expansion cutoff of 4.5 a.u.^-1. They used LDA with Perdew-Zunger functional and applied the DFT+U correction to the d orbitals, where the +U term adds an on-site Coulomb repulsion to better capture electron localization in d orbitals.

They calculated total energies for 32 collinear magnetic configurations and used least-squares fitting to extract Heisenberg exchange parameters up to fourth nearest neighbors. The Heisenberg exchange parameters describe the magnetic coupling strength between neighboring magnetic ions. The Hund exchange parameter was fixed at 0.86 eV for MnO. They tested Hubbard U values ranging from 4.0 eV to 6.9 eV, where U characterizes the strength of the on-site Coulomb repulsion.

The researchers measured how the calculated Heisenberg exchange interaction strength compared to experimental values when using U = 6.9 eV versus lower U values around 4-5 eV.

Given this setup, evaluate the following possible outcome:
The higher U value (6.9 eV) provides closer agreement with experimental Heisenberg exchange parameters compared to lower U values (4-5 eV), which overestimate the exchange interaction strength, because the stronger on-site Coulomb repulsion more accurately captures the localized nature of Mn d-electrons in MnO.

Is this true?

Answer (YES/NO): YES